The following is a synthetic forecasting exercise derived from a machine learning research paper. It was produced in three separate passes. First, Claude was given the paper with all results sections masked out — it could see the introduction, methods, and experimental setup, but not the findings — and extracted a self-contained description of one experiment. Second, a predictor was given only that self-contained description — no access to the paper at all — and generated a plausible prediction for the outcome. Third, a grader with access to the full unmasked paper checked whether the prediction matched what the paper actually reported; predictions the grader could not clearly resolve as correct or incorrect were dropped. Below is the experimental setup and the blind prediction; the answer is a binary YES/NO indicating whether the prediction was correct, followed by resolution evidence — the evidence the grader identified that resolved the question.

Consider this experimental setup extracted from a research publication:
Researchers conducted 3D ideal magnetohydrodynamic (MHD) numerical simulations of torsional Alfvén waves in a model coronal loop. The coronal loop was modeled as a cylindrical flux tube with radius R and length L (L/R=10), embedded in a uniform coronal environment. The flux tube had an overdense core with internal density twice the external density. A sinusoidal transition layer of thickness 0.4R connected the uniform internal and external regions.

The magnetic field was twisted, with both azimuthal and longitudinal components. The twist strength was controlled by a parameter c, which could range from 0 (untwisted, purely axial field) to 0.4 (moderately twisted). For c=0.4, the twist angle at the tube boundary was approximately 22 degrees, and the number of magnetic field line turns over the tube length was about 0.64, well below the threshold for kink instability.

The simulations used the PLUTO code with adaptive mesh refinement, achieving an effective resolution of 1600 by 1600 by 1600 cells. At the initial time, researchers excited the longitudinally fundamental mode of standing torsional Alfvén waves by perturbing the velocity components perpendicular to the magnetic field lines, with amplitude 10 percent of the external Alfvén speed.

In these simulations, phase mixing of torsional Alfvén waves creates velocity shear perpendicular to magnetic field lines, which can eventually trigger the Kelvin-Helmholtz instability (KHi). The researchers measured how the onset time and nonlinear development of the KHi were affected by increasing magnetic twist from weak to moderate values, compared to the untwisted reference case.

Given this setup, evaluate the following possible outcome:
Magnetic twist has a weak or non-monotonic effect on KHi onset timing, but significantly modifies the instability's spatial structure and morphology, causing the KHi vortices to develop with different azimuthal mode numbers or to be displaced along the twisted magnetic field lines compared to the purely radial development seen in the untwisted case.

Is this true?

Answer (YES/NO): NO